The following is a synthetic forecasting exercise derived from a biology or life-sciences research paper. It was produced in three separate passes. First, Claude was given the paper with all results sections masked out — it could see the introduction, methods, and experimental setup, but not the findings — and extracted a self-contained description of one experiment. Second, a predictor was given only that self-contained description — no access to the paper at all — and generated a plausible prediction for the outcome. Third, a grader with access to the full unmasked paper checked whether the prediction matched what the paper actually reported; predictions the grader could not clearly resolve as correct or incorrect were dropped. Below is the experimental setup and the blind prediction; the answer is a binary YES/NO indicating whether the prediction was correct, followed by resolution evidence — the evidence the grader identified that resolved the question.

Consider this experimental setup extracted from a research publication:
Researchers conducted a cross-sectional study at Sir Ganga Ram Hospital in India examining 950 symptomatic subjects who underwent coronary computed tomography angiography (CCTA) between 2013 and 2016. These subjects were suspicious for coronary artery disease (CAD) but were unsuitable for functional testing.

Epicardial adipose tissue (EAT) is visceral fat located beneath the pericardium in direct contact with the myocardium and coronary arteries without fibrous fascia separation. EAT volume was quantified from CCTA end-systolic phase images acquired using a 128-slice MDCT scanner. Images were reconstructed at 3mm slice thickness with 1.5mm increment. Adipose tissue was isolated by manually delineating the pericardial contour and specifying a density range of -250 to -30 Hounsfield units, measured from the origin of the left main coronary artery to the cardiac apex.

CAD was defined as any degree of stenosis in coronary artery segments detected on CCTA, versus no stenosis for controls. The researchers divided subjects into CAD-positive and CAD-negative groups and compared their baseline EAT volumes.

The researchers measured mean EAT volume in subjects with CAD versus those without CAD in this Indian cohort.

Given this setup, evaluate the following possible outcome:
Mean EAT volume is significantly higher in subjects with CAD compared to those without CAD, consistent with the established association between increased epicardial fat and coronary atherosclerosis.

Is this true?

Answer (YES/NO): YES